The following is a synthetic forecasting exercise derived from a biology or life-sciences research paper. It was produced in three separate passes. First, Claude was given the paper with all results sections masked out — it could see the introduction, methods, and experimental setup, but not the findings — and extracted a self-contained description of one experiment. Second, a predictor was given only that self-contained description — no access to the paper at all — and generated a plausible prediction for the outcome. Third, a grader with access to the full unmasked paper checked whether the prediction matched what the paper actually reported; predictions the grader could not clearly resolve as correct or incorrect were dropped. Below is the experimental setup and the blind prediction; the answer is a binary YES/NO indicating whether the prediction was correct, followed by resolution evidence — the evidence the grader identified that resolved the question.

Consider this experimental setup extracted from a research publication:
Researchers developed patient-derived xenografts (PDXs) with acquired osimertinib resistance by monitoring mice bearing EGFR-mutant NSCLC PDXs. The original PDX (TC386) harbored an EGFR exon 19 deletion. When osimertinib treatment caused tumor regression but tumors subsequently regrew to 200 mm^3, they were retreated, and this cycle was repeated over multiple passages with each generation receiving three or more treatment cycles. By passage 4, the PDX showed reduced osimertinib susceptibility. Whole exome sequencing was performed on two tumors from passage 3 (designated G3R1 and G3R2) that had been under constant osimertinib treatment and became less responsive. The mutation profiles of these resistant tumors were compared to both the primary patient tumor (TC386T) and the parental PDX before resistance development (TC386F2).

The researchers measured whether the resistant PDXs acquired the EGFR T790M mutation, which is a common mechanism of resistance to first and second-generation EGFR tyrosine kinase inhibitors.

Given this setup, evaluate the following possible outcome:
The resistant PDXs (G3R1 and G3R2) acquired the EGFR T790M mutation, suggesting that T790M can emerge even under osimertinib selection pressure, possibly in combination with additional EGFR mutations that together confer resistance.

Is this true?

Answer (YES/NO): NO